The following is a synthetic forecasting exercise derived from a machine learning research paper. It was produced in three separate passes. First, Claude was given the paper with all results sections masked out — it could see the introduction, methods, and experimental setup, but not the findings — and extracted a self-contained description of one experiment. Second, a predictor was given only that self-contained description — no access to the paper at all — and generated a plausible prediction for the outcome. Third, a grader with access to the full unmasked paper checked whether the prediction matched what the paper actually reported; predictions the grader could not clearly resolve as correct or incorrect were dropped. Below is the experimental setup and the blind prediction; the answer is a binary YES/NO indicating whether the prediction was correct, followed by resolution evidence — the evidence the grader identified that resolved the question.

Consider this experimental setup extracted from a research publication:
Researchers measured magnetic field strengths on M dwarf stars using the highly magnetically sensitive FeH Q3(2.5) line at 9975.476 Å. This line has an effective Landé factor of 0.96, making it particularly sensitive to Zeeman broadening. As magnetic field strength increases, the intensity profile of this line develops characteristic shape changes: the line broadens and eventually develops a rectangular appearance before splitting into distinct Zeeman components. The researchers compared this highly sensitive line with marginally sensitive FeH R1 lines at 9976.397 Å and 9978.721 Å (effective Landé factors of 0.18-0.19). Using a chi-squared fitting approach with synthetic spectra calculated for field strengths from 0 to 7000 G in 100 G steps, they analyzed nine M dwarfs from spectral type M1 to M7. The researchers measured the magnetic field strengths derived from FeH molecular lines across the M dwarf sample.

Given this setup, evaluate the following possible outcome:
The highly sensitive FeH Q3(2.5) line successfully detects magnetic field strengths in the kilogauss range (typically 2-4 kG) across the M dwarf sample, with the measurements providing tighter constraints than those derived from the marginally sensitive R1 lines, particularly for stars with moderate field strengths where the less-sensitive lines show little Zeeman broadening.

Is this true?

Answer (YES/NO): NO